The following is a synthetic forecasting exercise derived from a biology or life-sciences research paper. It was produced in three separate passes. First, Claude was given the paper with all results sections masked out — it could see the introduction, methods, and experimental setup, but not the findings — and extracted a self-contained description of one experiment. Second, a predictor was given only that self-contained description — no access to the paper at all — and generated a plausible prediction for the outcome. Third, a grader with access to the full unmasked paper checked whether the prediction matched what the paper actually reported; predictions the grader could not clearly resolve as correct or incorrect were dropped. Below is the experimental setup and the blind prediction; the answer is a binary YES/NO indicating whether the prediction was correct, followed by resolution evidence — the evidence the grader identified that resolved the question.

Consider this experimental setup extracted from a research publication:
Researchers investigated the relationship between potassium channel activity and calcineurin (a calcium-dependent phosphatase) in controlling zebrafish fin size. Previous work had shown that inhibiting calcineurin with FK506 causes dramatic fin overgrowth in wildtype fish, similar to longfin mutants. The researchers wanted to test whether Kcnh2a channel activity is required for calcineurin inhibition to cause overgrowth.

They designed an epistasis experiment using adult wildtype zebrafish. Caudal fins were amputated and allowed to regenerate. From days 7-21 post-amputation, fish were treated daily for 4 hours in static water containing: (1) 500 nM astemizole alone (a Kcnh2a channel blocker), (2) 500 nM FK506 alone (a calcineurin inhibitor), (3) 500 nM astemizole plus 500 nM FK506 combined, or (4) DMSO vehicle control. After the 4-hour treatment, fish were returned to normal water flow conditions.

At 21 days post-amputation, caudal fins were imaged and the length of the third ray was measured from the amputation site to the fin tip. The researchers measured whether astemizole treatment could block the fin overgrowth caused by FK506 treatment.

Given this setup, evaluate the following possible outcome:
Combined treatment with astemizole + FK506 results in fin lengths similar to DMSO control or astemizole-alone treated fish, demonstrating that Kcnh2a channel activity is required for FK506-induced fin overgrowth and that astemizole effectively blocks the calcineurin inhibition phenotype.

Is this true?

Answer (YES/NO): NO